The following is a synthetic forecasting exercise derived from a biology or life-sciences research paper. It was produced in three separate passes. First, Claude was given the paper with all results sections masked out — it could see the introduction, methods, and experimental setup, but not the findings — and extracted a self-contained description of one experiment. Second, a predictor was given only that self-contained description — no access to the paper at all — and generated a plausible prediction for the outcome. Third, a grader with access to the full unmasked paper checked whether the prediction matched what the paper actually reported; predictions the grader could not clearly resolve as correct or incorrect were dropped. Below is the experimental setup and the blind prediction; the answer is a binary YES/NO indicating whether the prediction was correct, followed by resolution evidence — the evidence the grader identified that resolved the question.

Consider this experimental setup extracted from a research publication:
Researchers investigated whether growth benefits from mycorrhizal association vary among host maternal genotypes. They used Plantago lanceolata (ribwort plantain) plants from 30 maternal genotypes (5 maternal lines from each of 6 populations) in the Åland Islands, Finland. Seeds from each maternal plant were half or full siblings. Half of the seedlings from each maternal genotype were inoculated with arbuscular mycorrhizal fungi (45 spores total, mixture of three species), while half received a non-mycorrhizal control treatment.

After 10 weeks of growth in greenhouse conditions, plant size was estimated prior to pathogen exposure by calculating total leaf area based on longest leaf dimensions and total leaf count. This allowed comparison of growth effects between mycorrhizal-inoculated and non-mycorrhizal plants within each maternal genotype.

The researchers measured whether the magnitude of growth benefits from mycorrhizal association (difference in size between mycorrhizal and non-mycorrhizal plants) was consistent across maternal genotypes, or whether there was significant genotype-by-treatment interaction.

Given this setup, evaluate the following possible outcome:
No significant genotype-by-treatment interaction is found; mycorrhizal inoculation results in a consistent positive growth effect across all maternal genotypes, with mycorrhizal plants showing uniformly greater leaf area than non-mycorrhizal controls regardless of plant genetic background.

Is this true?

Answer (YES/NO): NO